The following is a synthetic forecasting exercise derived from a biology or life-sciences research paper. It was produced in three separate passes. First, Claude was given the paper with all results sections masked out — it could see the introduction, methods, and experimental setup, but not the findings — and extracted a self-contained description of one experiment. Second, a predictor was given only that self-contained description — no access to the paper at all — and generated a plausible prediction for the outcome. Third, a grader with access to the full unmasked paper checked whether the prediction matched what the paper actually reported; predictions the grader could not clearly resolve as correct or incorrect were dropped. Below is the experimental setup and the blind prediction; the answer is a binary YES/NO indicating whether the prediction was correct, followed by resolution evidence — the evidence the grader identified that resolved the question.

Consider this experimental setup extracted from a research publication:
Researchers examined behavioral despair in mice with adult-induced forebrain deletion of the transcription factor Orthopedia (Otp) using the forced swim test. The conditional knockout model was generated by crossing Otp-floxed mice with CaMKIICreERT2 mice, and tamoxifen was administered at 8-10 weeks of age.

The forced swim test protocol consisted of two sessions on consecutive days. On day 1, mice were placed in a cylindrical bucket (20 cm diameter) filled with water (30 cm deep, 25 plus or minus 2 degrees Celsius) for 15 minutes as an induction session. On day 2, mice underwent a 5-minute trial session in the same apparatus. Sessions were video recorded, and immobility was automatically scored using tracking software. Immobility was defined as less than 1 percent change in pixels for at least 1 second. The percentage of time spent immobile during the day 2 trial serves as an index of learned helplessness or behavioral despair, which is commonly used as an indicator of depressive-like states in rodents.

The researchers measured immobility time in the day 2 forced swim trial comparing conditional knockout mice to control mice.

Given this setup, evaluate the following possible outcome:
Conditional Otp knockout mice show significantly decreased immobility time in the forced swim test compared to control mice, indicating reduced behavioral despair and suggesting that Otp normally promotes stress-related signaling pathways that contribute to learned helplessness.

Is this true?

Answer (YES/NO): NO